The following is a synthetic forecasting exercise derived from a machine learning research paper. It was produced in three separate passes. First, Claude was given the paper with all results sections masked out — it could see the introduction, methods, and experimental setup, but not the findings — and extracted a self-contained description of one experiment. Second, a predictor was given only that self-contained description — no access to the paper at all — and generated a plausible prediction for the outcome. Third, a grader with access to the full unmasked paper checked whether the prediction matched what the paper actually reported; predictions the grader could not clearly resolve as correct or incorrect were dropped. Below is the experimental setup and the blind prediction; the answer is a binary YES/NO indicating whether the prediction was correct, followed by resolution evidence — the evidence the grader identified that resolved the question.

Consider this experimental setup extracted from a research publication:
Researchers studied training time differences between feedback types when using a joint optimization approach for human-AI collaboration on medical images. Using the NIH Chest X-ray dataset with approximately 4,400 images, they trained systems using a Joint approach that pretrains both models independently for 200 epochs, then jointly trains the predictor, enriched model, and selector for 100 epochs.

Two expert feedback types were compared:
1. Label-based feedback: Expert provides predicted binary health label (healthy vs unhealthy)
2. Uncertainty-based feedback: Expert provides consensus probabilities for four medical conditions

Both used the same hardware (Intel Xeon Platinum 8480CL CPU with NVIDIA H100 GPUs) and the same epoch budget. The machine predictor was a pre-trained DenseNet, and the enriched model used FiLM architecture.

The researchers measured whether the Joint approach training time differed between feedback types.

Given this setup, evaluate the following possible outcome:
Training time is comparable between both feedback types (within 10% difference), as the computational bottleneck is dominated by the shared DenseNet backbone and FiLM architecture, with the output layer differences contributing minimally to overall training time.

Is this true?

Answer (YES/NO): NO